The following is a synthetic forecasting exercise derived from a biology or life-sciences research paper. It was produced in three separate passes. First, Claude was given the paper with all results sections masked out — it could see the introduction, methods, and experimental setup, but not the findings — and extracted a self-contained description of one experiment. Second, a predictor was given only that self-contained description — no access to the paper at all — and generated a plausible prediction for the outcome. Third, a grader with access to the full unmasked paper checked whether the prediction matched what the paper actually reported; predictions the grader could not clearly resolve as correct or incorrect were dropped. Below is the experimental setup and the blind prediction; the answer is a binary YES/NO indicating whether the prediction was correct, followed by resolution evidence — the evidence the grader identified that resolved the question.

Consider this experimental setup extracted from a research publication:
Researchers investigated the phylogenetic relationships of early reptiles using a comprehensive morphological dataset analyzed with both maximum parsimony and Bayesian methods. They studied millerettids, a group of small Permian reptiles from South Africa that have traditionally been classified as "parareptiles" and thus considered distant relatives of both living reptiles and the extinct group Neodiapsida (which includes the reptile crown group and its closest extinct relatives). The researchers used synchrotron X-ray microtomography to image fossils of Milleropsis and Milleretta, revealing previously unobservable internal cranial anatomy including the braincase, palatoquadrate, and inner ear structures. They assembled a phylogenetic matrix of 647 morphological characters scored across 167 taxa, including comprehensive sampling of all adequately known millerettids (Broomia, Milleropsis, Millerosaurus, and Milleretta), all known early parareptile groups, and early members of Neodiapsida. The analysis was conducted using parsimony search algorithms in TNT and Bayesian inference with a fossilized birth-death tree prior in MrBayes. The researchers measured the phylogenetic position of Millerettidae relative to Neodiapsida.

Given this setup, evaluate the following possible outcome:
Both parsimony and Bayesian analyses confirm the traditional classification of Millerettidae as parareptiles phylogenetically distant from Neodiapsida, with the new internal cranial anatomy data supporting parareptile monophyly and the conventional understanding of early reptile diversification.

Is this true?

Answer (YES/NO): NO